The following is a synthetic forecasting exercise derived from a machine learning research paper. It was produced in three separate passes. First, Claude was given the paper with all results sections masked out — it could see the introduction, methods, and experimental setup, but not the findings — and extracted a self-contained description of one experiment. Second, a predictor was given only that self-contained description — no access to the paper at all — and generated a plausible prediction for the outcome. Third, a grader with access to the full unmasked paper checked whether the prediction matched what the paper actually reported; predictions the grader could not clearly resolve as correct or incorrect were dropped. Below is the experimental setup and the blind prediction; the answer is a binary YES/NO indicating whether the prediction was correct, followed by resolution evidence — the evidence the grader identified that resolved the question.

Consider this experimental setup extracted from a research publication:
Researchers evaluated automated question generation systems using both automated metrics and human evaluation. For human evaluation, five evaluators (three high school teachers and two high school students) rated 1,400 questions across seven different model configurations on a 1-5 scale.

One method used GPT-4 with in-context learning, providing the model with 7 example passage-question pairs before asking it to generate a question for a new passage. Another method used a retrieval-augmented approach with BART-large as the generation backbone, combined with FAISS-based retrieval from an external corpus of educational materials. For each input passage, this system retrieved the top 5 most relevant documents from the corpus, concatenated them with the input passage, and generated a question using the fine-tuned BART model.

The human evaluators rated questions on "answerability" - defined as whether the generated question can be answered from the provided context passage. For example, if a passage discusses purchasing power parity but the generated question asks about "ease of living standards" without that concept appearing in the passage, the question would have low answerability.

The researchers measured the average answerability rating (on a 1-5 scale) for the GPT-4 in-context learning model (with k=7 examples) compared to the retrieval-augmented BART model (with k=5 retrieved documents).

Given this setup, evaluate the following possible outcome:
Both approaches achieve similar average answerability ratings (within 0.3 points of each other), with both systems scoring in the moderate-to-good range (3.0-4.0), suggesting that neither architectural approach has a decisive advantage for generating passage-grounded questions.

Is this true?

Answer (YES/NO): NO